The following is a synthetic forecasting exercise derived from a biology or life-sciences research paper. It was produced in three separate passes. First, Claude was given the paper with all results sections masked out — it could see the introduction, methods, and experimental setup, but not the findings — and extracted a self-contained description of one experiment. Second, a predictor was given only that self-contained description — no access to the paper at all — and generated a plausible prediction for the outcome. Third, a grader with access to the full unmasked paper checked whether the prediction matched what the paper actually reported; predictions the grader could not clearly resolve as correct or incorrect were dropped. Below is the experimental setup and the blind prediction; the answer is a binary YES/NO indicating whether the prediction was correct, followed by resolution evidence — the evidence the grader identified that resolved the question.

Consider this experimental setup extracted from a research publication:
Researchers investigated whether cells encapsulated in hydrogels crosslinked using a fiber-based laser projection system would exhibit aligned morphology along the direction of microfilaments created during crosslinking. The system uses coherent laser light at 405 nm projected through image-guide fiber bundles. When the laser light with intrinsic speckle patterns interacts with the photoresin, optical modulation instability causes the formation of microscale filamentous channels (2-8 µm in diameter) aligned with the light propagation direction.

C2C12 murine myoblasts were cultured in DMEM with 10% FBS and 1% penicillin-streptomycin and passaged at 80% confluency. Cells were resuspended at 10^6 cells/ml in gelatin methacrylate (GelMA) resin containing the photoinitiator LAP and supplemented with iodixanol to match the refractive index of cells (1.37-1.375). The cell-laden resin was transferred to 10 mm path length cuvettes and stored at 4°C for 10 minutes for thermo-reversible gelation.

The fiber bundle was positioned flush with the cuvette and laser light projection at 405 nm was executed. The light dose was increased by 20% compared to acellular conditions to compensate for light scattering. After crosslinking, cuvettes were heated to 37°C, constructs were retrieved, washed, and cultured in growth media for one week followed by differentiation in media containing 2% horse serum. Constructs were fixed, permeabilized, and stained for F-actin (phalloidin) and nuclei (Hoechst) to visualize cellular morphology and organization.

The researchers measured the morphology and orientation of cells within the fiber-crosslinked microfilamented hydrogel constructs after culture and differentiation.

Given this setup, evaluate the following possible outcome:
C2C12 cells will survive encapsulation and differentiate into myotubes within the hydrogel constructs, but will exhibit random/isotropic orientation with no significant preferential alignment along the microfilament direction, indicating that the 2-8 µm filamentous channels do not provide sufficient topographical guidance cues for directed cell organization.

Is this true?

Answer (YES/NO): NO